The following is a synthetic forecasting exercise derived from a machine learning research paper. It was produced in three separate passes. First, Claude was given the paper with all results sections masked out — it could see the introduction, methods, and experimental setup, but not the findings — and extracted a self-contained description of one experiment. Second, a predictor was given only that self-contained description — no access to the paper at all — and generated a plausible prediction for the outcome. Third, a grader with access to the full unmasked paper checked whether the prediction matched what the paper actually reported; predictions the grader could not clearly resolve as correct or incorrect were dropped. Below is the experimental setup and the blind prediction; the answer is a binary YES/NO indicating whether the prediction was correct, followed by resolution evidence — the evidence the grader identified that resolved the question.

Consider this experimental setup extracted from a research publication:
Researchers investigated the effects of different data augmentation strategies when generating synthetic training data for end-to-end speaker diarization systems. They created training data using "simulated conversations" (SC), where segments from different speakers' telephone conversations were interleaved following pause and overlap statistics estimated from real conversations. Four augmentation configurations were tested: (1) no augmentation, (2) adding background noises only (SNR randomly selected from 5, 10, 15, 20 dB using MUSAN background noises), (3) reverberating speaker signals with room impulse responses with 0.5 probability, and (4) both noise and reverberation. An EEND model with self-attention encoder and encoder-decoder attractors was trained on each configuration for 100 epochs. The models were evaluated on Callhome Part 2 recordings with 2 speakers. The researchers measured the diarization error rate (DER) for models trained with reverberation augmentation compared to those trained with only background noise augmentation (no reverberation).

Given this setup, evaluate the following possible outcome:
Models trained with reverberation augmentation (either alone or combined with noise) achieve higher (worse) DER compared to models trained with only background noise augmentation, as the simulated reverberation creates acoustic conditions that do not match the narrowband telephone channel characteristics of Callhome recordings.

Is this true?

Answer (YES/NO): YES